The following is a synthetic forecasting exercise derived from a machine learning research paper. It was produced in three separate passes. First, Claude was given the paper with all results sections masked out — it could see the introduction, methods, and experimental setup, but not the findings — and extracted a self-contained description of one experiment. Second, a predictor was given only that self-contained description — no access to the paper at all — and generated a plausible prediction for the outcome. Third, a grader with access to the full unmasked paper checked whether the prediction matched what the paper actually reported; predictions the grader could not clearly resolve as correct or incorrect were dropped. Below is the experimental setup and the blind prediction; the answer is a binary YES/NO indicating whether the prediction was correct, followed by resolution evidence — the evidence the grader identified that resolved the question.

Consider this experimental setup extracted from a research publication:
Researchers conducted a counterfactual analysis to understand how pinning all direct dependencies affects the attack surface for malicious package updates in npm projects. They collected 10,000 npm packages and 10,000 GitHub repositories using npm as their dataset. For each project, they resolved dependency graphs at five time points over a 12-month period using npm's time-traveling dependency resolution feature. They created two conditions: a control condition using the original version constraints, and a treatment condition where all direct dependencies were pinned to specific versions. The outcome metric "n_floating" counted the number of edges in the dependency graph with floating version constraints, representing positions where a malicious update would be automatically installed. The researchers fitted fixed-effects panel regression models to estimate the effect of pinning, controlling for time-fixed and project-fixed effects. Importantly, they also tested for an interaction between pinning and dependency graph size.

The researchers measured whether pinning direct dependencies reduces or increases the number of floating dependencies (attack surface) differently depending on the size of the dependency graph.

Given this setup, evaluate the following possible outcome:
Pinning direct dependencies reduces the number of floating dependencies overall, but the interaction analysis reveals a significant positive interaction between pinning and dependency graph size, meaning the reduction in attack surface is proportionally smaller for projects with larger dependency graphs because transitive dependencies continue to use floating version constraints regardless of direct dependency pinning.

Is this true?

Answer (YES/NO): NO